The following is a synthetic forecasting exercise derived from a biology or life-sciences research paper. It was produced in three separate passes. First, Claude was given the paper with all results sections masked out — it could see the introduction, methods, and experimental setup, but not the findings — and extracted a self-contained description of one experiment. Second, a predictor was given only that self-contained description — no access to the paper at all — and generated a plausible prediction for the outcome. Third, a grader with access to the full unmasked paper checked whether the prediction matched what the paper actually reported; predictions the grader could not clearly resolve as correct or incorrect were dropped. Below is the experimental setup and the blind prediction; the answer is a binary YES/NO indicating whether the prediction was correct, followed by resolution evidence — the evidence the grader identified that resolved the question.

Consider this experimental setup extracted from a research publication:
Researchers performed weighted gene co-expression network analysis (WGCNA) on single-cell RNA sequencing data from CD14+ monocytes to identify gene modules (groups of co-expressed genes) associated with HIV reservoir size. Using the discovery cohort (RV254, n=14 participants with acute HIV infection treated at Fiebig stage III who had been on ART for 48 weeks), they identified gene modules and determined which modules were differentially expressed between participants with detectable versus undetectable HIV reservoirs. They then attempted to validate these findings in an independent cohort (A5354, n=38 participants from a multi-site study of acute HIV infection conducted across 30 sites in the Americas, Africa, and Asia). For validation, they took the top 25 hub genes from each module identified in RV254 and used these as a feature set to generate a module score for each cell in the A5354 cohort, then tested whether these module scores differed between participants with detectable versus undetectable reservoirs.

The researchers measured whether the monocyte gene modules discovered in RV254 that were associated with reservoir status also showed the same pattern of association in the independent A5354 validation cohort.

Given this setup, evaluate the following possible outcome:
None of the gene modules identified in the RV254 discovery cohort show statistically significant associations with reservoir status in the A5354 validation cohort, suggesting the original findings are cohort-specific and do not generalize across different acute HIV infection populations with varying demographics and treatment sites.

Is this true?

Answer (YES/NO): NO